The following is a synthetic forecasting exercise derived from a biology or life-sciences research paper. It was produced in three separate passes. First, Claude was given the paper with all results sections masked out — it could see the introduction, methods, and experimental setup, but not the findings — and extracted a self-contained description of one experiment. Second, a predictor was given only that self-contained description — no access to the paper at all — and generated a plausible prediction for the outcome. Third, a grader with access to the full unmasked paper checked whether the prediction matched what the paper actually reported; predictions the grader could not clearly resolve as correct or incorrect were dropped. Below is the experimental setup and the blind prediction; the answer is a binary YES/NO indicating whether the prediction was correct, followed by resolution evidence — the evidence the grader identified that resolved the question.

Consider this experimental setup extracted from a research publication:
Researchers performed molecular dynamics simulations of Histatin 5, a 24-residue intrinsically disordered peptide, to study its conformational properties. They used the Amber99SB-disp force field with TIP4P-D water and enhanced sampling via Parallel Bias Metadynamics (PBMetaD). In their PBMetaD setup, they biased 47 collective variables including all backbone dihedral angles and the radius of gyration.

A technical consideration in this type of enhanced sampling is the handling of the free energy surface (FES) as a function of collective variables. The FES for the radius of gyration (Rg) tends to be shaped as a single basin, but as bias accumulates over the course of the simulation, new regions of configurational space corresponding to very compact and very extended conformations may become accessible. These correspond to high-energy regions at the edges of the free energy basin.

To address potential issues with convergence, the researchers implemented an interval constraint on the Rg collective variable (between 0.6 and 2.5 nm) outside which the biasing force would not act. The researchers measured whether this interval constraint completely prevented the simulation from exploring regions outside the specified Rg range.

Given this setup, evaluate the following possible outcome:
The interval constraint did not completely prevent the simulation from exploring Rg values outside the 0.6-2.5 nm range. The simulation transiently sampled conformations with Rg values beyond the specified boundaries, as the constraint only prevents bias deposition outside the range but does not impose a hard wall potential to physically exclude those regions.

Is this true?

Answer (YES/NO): YES